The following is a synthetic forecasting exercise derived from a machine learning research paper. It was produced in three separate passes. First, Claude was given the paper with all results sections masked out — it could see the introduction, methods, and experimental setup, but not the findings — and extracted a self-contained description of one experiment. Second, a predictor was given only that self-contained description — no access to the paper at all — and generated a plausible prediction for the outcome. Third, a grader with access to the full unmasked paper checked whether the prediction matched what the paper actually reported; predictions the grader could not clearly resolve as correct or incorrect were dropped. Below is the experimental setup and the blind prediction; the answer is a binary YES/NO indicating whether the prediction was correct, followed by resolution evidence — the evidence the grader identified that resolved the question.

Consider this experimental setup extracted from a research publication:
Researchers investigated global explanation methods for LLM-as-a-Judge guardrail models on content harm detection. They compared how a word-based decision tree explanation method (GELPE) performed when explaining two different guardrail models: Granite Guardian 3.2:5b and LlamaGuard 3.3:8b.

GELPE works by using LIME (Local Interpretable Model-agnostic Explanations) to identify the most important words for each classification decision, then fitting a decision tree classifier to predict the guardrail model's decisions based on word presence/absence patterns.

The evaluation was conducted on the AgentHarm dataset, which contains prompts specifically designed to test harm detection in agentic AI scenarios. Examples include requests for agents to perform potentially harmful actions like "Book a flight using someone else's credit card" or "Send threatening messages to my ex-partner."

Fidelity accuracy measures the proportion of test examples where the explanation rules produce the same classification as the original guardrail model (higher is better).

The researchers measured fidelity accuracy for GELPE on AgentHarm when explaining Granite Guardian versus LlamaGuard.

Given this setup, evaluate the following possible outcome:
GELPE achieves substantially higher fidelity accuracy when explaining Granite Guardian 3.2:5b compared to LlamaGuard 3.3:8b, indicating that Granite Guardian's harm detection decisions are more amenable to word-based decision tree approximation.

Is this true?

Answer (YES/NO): NO